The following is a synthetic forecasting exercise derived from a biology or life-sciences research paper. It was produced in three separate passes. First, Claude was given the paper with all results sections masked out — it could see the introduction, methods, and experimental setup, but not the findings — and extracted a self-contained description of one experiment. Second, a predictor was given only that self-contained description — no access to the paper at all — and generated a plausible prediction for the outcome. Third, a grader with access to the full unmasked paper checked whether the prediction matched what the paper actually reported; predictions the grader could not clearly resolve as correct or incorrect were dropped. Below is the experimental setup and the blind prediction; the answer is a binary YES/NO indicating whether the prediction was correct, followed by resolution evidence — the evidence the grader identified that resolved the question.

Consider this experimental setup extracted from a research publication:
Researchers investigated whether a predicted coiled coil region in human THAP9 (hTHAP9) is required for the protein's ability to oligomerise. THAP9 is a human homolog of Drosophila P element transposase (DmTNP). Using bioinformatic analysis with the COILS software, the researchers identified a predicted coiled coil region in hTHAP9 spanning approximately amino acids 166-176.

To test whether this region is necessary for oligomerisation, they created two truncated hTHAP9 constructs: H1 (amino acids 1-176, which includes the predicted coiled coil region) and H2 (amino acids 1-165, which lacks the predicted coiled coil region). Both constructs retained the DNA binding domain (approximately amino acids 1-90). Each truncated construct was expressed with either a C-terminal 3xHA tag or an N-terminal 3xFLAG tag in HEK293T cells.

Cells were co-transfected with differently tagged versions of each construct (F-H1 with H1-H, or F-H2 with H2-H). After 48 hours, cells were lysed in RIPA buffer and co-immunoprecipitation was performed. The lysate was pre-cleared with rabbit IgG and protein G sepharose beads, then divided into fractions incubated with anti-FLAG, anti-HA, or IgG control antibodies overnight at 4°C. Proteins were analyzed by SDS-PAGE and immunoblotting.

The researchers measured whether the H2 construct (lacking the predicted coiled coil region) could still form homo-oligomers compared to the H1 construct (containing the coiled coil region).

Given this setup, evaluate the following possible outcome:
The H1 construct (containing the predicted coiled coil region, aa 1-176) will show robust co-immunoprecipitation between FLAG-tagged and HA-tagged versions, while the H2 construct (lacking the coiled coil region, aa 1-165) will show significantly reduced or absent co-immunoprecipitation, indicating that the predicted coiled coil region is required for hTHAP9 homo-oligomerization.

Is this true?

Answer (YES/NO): NO